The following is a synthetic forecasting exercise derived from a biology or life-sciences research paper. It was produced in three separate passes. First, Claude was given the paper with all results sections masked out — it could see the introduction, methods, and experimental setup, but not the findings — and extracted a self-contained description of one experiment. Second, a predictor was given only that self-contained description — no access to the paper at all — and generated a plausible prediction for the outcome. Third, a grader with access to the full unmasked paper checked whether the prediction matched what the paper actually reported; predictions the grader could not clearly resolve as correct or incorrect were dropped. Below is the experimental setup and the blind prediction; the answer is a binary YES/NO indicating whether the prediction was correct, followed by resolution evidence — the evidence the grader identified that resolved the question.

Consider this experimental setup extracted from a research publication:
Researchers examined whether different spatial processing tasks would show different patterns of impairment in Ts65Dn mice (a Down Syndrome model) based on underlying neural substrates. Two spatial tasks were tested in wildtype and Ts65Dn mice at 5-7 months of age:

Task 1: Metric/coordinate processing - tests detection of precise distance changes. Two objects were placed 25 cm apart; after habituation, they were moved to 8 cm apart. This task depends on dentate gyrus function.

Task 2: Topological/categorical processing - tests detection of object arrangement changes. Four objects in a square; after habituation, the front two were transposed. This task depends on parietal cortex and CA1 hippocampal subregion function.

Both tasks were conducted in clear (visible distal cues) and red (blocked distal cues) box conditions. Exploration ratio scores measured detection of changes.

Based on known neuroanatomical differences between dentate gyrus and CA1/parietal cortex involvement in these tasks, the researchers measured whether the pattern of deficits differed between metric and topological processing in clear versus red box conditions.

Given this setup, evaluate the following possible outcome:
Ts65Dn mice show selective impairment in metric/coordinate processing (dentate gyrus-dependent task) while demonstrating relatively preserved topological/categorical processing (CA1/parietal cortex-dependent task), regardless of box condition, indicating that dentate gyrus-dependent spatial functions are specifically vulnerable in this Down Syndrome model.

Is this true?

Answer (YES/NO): NO